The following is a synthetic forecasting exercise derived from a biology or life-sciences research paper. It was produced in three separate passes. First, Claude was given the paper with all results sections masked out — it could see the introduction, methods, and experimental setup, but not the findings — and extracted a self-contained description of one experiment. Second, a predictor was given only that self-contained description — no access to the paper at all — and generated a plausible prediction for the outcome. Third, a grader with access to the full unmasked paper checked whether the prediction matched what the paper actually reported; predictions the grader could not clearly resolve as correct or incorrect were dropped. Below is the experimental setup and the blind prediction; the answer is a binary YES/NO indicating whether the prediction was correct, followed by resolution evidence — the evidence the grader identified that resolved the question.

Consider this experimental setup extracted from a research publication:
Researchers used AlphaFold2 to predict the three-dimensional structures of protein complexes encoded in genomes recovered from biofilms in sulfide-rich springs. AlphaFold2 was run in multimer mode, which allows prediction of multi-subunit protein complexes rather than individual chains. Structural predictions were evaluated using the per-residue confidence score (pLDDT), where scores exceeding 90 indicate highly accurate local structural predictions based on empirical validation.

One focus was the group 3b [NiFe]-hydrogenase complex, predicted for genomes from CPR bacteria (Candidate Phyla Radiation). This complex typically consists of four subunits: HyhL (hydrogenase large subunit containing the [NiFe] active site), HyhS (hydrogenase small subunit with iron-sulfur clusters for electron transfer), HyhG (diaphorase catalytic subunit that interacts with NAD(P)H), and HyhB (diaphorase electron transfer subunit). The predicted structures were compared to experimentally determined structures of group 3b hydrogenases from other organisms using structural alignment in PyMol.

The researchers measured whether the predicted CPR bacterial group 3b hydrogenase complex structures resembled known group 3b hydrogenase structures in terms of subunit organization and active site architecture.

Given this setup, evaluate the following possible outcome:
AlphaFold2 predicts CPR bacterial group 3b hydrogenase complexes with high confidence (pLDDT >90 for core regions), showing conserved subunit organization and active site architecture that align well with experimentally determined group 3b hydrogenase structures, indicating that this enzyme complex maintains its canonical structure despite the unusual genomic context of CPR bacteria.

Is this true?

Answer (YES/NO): NO